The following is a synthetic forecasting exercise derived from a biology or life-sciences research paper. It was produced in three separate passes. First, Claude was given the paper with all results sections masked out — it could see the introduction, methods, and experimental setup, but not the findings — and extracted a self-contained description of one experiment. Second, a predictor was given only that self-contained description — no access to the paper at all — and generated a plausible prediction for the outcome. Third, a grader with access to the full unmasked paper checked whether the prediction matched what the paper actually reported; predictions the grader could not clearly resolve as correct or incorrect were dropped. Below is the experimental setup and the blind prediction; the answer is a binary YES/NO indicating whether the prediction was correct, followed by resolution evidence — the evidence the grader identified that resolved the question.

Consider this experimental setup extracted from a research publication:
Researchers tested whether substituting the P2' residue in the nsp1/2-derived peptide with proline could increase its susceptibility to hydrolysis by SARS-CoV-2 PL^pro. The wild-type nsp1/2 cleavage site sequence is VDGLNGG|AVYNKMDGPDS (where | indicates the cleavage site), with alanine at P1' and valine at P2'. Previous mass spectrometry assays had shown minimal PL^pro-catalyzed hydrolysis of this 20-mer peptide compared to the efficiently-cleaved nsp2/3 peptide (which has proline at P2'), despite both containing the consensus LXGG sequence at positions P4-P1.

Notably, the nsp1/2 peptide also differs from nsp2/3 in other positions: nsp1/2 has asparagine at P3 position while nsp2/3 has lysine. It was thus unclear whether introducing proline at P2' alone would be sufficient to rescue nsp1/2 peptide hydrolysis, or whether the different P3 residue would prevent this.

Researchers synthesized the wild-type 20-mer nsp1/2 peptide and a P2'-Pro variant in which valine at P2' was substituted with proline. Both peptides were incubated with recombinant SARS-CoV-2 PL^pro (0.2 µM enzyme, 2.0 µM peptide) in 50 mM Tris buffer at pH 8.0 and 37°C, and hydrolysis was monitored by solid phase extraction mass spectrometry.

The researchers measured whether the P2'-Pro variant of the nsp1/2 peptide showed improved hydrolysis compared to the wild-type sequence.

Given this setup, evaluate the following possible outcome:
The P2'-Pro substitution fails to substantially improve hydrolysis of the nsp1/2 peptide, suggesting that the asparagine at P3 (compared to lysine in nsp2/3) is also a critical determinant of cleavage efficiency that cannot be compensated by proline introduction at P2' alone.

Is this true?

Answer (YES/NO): NO